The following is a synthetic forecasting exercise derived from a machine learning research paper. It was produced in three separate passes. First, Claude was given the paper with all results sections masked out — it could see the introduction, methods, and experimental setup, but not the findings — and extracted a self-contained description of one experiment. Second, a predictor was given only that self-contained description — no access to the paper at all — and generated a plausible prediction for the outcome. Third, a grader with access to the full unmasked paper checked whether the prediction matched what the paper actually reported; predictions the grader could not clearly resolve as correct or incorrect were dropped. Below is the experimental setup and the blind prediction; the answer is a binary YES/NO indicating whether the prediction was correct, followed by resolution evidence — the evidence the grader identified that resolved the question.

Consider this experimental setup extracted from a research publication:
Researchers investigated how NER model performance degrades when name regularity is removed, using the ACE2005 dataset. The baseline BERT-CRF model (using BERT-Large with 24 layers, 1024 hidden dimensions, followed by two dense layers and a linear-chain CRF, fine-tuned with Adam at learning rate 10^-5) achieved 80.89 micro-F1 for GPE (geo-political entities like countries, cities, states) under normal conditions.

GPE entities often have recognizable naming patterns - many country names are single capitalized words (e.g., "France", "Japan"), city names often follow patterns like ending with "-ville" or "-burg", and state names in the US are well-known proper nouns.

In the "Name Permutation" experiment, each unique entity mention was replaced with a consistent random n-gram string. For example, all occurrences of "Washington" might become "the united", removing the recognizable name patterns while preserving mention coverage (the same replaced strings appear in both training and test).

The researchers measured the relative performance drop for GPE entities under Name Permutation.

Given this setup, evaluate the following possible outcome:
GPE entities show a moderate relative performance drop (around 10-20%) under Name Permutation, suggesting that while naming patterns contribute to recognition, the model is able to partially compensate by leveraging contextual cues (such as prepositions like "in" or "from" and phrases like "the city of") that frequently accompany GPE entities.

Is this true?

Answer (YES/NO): NO